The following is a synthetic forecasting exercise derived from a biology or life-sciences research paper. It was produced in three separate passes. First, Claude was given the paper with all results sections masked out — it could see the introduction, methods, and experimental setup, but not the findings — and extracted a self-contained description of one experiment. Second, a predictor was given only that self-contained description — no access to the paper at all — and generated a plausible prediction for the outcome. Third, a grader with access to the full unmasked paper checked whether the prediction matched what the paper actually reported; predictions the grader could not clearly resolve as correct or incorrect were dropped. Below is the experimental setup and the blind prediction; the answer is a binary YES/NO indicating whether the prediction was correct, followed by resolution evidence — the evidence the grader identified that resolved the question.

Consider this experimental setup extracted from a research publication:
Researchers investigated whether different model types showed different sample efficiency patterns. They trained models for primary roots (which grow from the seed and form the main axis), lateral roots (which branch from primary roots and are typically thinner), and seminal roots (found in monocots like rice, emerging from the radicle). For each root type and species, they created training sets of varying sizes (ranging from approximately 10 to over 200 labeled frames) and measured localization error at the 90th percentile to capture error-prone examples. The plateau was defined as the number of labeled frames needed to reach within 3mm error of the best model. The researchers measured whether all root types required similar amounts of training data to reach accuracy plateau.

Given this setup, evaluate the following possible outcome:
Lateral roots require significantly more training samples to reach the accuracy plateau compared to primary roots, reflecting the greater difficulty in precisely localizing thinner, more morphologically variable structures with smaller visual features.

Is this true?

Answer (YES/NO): NO